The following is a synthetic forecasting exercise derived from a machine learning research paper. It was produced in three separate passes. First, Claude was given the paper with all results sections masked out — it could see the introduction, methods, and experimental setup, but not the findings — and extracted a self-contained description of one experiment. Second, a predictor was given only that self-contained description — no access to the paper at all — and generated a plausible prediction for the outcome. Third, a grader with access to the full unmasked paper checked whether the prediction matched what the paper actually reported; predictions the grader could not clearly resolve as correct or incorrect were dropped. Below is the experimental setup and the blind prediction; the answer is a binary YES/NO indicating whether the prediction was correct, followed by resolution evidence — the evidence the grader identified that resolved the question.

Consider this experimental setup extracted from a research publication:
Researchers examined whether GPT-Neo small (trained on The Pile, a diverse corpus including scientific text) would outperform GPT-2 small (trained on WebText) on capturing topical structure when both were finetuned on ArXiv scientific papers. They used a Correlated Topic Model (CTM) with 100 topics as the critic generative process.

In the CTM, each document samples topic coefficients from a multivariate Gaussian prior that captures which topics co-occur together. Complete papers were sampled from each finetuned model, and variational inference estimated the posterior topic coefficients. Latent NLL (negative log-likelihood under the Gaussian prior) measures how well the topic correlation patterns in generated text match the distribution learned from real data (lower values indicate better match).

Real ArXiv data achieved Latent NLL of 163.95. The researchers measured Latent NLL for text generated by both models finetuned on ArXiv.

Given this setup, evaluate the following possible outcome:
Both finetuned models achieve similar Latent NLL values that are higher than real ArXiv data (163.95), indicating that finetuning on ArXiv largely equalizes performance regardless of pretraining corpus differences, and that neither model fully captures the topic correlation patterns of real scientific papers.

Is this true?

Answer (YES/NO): NO